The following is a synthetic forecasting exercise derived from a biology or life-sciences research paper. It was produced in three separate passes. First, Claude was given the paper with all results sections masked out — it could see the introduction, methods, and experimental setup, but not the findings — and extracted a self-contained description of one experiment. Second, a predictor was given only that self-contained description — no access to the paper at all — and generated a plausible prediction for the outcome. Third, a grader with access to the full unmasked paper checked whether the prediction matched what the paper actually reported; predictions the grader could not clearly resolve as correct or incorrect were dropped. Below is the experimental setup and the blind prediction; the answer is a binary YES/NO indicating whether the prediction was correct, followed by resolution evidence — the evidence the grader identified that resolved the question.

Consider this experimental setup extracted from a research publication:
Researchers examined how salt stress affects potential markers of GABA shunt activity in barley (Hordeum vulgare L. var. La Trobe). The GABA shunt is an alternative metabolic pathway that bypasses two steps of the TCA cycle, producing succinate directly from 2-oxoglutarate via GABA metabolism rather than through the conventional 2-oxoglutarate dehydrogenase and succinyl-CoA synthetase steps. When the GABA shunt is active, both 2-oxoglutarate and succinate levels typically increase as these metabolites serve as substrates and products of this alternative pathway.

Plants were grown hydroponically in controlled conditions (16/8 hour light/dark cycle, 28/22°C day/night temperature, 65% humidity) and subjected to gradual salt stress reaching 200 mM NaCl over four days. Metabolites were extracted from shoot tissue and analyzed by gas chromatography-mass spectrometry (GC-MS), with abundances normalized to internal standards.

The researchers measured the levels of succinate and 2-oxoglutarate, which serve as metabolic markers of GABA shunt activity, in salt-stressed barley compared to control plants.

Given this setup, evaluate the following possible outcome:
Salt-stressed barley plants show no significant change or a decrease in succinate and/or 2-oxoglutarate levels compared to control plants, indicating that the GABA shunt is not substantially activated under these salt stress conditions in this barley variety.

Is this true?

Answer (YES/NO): YES